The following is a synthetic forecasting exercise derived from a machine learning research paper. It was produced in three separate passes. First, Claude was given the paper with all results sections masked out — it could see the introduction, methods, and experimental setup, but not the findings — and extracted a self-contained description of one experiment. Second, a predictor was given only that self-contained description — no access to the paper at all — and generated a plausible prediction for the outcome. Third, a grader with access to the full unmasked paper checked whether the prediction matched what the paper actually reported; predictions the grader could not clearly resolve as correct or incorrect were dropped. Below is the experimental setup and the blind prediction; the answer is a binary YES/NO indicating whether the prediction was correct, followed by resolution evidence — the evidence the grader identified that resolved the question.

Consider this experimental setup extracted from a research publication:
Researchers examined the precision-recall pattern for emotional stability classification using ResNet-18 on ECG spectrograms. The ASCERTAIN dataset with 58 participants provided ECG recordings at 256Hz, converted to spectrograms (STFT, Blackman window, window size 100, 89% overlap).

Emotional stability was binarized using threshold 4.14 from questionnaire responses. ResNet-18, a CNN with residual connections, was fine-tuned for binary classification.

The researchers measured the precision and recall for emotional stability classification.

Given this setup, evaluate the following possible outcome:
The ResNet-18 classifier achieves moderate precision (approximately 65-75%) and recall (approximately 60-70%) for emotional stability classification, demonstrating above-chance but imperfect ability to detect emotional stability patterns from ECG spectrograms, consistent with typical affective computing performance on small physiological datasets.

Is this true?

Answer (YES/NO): NO